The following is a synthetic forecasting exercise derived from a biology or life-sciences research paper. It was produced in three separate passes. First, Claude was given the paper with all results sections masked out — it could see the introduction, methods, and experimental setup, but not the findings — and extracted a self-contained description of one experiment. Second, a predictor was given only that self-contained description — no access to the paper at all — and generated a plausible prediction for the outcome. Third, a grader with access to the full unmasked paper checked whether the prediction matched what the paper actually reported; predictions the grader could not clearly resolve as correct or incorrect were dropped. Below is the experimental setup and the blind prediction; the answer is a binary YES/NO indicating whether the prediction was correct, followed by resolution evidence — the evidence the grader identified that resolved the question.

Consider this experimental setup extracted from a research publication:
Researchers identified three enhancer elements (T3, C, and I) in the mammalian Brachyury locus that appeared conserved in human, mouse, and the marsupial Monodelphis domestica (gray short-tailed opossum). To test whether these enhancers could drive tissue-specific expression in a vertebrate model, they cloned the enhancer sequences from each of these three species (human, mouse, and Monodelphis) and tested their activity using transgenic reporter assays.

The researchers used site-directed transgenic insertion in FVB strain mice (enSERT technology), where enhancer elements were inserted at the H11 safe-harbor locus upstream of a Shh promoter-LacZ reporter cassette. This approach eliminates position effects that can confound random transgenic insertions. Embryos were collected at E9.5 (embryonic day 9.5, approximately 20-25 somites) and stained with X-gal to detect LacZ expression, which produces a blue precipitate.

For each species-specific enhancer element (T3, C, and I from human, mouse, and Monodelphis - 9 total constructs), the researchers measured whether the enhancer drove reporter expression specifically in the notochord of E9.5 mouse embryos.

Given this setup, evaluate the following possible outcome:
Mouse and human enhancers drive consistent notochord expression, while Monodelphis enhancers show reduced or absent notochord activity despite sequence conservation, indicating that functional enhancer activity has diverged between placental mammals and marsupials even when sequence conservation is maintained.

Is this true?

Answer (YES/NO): NO